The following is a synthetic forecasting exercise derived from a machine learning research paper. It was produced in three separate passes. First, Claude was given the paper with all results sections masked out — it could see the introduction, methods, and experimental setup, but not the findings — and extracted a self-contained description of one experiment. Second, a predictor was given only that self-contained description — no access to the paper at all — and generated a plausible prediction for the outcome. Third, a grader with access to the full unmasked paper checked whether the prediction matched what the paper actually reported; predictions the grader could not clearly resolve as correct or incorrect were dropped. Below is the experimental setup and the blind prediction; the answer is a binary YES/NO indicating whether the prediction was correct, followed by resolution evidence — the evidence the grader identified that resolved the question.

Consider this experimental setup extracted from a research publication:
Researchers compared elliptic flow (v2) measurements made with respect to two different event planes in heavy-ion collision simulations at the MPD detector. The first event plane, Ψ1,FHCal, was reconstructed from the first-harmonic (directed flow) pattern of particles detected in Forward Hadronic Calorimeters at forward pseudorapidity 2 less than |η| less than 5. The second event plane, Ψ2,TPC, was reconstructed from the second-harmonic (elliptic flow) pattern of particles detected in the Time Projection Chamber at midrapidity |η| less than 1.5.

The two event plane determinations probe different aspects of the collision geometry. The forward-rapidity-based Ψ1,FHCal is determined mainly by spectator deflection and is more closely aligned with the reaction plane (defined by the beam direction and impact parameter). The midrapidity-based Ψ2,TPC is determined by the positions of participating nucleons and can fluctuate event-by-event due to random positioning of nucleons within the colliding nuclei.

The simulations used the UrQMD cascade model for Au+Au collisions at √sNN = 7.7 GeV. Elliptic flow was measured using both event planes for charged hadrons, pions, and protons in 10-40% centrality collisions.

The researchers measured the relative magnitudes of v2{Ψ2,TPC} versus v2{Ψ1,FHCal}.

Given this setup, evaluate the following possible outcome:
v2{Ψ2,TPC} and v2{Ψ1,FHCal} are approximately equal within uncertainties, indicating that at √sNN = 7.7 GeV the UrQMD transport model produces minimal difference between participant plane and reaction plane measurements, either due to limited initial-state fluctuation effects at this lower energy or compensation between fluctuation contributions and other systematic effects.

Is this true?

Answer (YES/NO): NO